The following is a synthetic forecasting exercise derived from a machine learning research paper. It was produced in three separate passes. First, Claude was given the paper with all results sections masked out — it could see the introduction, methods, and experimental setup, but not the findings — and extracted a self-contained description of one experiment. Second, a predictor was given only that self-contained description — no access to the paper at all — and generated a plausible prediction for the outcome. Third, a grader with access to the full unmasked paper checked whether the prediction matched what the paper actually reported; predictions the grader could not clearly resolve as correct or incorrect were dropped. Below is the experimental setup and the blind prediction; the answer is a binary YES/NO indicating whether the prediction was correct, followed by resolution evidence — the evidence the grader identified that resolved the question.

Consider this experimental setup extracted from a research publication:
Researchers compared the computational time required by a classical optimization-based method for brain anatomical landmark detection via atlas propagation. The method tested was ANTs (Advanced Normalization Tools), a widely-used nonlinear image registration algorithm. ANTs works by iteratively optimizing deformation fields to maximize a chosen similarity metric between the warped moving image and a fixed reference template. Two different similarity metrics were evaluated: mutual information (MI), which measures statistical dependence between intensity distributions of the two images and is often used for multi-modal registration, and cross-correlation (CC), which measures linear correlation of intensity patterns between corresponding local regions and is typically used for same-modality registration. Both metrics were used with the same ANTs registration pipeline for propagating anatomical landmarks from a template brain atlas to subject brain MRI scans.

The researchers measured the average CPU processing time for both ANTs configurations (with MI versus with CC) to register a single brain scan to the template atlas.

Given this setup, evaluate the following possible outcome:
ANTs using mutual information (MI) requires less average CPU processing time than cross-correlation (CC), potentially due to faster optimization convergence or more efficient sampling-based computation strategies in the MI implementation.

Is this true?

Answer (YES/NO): NO